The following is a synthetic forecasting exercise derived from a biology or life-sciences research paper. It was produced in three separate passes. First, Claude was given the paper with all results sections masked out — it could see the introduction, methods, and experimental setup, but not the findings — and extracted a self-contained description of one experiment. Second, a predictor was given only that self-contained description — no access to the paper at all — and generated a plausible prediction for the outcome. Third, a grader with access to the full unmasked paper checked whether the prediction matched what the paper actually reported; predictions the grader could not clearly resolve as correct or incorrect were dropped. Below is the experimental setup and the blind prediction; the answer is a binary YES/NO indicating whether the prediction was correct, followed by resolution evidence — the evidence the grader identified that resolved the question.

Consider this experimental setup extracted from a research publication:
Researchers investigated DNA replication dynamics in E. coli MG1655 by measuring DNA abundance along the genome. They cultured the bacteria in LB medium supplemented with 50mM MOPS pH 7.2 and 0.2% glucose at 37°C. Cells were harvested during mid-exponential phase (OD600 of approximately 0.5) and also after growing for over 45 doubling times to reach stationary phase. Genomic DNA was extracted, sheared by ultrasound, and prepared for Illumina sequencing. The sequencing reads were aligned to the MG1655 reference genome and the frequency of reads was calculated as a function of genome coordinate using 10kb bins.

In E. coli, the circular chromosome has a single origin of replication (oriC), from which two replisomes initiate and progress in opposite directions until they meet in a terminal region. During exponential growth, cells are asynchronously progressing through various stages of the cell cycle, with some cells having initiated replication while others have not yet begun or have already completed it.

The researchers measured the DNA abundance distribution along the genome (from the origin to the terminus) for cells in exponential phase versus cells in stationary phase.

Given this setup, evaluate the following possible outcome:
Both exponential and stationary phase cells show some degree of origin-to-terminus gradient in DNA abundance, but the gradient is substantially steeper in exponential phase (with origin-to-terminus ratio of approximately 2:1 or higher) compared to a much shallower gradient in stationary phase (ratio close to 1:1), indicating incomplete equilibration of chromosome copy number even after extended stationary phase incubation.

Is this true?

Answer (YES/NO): NO